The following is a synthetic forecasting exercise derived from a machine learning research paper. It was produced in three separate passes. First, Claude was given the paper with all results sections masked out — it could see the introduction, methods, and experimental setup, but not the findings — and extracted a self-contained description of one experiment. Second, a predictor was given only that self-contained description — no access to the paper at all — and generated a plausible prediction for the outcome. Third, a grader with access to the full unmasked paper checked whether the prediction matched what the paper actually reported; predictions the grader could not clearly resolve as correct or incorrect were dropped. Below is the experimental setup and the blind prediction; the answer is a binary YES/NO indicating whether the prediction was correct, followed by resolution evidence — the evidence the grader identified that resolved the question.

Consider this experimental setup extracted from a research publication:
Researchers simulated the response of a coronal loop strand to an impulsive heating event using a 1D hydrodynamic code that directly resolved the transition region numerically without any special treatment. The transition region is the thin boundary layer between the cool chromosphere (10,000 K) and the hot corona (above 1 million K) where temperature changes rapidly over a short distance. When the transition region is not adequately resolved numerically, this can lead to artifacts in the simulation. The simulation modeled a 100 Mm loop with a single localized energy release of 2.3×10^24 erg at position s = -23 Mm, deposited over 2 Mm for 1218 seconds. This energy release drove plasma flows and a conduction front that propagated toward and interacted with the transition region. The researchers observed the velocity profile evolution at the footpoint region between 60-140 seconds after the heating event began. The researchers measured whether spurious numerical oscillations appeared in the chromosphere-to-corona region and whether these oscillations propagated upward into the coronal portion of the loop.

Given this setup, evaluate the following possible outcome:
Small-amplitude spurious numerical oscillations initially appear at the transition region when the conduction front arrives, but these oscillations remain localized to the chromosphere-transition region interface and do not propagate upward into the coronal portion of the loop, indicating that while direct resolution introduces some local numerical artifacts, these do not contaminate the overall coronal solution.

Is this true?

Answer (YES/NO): NO